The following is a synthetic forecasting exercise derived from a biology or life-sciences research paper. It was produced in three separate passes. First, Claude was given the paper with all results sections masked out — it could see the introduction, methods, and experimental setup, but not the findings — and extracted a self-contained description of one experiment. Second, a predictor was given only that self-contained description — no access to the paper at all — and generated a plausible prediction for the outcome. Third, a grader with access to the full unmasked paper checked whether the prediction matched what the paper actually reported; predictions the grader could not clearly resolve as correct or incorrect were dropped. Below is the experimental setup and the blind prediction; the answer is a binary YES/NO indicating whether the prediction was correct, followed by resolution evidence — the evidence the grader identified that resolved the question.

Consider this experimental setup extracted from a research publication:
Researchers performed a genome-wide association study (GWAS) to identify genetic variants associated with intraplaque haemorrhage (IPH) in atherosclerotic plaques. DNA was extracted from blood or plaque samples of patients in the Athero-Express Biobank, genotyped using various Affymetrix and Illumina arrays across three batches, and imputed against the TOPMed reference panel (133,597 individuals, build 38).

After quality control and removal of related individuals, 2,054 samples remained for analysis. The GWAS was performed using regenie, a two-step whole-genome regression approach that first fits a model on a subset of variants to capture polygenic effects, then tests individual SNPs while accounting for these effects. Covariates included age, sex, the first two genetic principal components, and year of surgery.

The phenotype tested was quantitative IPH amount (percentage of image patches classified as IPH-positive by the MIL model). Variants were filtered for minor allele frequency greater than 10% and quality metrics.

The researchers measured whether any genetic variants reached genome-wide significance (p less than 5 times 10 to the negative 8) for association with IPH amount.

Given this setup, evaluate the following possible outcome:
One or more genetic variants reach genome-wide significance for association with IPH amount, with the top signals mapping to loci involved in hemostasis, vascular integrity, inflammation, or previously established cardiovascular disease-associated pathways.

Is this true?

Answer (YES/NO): NO